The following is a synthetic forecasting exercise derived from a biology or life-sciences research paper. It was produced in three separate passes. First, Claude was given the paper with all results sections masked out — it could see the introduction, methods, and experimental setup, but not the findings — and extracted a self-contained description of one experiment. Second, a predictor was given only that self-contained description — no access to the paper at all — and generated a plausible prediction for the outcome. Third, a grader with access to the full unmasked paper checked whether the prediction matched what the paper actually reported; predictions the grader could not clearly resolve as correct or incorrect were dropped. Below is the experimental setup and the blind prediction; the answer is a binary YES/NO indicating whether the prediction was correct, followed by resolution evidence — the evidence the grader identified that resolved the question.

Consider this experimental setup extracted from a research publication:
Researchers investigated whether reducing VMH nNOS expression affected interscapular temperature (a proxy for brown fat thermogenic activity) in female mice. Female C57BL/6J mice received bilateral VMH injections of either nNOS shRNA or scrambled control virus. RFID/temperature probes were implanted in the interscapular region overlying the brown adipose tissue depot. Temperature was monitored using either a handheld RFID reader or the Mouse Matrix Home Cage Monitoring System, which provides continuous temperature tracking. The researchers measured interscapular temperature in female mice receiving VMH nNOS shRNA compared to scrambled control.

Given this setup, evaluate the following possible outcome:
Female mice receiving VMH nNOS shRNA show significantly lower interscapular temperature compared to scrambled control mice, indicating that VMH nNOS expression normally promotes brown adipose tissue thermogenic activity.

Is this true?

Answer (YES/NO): NO